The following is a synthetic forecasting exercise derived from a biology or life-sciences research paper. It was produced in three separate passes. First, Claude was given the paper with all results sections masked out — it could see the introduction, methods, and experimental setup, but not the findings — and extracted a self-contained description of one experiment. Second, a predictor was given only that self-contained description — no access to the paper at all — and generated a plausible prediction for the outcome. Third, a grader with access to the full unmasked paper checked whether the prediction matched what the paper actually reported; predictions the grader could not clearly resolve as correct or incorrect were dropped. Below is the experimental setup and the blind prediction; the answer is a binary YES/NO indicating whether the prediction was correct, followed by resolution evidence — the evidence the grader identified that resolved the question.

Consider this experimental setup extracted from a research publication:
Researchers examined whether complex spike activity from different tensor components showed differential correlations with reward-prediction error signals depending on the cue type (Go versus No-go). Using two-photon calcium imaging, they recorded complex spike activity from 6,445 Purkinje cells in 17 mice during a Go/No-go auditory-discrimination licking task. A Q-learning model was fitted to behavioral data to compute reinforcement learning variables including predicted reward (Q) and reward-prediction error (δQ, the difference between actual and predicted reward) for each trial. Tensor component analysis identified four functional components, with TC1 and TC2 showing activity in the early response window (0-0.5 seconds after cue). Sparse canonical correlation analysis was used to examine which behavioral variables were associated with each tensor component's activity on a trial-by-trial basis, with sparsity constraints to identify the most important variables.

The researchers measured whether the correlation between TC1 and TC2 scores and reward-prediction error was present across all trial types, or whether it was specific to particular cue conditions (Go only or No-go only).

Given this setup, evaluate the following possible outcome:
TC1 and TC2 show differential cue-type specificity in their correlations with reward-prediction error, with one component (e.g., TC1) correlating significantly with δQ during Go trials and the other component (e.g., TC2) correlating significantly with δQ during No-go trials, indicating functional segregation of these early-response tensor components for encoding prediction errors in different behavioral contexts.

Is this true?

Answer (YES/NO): YES